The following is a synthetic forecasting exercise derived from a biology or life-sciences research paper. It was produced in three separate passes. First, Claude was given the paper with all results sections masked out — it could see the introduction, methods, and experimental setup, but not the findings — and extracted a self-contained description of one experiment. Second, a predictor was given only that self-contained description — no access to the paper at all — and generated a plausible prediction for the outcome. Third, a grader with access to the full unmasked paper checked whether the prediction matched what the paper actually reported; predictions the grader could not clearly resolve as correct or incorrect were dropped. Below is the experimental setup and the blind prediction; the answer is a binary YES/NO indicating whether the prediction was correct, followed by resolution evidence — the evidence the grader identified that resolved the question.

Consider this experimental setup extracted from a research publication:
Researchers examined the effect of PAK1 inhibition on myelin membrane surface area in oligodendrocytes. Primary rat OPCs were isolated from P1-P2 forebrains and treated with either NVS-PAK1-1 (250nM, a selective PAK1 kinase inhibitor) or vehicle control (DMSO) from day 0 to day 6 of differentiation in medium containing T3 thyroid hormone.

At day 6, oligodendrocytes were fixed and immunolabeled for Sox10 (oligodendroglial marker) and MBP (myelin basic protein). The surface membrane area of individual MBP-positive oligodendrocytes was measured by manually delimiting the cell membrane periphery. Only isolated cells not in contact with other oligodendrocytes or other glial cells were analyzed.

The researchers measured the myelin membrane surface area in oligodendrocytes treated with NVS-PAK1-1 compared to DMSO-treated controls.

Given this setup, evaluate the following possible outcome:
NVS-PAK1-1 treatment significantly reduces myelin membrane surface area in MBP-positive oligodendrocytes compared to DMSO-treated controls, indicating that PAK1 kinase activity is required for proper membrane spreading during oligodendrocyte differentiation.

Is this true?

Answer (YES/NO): NO